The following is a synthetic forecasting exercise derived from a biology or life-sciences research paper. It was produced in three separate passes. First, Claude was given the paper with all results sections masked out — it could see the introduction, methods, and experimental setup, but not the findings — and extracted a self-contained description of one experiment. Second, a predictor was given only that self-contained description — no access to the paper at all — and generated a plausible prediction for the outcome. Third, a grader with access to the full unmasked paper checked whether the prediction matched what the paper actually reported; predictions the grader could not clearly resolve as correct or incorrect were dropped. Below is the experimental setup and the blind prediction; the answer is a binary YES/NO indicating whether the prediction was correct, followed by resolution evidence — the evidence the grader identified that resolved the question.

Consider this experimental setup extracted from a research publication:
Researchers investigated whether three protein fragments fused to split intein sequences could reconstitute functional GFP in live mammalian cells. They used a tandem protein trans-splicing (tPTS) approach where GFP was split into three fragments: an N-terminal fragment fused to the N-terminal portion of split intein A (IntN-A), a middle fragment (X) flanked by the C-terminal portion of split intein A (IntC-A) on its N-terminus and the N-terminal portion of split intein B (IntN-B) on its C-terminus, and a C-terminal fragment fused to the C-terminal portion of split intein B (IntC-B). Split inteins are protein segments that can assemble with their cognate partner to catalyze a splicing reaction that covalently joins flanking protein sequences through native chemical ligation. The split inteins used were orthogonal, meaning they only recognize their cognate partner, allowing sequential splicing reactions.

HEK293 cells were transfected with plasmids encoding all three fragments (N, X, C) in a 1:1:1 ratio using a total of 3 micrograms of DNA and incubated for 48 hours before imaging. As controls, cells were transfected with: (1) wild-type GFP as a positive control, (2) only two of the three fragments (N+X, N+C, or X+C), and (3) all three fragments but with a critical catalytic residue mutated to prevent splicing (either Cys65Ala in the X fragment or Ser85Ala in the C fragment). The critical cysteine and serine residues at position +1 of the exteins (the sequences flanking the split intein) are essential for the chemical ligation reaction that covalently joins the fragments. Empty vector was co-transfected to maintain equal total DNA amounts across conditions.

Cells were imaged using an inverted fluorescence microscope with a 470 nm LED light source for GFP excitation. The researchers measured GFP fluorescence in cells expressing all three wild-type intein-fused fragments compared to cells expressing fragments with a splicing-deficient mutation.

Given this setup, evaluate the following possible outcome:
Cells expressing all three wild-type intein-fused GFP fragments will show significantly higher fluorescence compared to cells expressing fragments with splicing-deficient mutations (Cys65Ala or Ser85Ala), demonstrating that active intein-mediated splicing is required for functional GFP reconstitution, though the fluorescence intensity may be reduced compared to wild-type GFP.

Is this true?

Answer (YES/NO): YES